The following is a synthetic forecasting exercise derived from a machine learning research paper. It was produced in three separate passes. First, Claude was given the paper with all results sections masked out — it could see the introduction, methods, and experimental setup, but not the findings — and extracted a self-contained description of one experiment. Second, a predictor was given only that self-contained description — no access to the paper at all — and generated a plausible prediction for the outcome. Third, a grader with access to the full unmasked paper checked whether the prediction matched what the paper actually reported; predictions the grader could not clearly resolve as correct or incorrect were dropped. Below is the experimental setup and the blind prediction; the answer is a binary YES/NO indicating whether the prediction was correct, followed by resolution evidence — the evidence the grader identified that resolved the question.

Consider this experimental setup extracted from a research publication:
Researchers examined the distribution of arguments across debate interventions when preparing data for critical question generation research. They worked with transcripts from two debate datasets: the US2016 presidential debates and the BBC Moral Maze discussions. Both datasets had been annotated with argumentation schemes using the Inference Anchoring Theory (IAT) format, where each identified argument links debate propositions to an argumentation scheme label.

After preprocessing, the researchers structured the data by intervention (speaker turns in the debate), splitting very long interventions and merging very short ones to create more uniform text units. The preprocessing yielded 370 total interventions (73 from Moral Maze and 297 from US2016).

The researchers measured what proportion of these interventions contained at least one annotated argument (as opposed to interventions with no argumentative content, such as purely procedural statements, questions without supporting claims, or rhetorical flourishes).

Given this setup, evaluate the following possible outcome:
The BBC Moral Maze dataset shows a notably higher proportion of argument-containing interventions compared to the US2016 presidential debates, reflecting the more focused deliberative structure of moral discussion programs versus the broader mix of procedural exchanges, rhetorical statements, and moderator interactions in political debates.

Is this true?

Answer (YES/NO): NO